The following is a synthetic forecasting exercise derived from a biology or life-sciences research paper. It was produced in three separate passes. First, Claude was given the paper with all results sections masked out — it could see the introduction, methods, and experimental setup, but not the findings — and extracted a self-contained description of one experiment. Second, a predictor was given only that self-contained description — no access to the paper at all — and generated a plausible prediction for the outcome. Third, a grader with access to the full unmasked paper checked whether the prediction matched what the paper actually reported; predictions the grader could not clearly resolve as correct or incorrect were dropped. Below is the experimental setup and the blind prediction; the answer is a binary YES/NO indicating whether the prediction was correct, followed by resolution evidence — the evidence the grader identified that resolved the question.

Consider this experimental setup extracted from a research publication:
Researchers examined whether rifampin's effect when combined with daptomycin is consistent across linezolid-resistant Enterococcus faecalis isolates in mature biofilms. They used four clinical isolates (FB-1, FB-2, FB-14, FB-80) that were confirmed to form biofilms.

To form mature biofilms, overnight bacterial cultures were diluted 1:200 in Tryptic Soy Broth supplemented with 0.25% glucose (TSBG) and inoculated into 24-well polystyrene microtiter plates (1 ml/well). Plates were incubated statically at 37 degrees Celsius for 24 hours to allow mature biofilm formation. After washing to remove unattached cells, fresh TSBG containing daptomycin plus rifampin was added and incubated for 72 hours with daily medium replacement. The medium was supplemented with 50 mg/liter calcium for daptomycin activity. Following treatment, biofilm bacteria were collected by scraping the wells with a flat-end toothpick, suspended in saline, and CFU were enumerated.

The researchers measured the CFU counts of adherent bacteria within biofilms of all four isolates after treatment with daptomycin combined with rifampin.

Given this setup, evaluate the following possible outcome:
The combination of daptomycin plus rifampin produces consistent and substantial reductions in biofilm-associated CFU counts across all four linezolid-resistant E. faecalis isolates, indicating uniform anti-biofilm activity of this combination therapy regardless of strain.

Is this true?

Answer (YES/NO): NO